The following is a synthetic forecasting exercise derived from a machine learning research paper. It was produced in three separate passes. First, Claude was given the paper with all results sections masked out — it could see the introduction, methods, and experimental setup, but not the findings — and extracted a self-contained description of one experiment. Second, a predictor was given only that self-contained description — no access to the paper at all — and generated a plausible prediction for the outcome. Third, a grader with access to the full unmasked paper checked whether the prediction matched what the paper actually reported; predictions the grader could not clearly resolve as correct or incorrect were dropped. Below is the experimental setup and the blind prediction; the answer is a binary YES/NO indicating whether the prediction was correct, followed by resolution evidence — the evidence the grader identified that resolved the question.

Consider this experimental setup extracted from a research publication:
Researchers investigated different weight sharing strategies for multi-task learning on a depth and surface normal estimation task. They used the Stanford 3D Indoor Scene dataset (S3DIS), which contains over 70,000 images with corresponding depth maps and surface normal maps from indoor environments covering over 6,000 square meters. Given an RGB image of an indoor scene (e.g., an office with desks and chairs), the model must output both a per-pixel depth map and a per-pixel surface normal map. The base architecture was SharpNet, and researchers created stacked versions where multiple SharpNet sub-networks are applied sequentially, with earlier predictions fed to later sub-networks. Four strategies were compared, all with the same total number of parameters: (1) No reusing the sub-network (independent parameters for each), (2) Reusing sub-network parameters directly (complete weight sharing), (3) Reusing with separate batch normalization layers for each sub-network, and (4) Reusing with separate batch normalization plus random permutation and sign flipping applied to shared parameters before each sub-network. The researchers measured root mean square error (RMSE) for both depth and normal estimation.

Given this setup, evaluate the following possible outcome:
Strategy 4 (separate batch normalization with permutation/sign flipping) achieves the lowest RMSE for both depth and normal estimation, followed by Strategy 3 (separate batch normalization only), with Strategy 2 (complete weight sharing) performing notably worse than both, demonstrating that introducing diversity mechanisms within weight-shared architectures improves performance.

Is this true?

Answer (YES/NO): YES